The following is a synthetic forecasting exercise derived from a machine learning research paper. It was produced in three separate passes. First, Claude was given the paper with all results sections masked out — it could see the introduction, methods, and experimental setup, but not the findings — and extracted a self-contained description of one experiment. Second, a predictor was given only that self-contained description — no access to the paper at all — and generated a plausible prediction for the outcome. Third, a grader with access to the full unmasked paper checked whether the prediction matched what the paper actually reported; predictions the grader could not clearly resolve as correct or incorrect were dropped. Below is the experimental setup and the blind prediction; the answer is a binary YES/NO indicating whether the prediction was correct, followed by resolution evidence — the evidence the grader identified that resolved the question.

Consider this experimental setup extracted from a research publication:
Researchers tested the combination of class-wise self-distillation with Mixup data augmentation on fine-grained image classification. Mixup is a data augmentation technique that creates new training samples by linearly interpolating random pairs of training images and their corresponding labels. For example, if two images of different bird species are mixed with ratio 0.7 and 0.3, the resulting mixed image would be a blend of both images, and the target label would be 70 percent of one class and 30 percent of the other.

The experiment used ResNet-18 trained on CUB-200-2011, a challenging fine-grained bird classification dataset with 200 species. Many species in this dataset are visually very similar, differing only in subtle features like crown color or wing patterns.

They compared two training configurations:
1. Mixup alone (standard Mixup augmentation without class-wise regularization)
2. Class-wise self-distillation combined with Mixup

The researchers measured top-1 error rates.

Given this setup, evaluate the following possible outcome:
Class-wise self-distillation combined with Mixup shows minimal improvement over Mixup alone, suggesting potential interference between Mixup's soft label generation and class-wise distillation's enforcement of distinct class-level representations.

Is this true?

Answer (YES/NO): NO